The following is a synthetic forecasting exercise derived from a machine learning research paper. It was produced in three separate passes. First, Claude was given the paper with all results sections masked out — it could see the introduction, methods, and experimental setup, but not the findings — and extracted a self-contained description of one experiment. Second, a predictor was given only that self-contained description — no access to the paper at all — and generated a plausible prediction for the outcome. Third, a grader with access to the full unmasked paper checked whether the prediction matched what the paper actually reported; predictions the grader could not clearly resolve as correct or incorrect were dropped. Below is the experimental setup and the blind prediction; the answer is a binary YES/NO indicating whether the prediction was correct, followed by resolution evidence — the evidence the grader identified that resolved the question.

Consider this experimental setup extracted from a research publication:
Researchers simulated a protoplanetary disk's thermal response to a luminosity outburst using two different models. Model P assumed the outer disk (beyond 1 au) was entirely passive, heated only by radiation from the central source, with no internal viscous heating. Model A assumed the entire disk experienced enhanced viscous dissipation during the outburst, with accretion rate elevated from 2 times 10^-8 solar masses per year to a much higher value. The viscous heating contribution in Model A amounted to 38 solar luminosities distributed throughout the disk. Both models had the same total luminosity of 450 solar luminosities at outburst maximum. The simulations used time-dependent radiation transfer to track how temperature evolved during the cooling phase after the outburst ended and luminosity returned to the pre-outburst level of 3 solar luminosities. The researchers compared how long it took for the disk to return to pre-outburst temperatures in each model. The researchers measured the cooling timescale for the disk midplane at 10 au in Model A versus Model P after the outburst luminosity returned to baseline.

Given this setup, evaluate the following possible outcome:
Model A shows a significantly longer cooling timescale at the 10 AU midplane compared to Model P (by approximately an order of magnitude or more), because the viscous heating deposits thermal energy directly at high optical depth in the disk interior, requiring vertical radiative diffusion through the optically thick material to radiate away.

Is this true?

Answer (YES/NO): NO